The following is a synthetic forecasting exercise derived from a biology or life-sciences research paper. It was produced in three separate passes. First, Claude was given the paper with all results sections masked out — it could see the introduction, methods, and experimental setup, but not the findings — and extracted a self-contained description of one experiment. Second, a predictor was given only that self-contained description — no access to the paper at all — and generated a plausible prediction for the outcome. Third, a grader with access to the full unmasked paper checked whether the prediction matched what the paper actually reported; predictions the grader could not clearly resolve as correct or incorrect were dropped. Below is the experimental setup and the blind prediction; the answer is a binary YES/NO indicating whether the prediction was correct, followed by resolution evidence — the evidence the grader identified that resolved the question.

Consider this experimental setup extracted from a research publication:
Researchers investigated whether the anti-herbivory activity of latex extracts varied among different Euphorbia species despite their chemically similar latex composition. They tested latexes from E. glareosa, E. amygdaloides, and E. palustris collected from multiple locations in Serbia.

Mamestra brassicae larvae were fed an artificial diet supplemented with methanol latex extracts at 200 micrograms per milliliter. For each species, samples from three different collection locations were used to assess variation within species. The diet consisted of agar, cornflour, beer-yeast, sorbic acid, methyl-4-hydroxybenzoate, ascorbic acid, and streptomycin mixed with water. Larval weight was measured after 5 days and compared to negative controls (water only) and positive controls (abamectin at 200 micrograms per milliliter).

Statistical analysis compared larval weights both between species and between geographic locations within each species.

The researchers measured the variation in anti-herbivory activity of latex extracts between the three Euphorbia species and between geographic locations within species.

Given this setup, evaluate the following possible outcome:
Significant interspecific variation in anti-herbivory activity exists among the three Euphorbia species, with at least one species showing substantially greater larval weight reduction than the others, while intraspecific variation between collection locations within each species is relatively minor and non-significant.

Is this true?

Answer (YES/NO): NO